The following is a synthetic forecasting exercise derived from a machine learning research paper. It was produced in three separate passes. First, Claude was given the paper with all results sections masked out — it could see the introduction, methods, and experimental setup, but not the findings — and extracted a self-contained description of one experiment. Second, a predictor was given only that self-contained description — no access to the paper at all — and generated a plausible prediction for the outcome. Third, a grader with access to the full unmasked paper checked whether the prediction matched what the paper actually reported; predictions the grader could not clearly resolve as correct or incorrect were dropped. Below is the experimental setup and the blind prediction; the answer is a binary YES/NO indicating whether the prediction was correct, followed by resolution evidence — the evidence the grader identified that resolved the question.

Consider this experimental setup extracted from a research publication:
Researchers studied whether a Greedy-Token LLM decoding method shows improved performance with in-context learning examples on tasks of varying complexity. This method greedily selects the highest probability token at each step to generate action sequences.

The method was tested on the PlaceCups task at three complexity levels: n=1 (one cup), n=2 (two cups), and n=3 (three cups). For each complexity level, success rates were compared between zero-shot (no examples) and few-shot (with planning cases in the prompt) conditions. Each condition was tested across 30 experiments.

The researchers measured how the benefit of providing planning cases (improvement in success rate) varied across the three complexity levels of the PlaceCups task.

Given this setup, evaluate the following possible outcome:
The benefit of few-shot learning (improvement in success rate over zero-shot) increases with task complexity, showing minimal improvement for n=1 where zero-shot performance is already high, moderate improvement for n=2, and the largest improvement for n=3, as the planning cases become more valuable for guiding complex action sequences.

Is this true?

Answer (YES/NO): NO